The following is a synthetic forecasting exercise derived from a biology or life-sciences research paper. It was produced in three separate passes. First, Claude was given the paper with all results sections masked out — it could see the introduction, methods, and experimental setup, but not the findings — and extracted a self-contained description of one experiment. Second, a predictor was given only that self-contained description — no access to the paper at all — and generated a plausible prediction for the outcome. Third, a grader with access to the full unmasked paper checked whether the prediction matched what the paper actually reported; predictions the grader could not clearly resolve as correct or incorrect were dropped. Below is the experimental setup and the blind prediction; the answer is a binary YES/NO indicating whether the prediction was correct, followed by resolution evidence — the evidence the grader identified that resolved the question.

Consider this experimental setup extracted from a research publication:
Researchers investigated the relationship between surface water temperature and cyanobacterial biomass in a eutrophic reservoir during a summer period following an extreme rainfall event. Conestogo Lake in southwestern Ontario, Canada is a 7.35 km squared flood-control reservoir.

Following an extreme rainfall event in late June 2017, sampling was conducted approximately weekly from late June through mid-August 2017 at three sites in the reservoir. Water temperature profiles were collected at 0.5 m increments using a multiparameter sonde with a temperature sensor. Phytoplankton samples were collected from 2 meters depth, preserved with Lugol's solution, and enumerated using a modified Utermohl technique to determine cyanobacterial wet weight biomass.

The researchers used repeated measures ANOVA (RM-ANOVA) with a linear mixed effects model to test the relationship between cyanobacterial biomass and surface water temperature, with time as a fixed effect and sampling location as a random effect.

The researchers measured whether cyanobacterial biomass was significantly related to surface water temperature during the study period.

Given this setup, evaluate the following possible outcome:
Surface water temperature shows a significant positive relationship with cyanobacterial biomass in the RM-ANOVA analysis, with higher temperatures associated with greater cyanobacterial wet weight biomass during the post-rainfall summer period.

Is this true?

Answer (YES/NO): NO